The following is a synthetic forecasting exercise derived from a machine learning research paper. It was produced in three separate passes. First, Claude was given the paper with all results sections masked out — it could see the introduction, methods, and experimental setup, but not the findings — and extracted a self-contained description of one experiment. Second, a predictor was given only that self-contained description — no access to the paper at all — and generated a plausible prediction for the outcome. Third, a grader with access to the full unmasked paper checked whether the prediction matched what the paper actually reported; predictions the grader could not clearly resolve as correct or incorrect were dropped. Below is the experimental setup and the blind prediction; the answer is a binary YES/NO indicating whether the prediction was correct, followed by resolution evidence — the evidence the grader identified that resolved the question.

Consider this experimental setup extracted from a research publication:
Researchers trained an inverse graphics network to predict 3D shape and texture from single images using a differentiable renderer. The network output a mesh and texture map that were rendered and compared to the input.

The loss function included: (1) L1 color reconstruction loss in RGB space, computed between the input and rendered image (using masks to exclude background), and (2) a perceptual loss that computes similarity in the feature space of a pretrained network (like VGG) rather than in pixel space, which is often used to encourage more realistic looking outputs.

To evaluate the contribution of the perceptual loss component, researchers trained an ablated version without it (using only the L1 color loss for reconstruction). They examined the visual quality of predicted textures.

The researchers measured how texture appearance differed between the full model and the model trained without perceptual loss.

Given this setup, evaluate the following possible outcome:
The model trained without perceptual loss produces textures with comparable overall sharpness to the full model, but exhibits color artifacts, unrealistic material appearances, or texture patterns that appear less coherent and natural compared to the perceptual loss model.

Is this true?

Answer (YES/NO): NO